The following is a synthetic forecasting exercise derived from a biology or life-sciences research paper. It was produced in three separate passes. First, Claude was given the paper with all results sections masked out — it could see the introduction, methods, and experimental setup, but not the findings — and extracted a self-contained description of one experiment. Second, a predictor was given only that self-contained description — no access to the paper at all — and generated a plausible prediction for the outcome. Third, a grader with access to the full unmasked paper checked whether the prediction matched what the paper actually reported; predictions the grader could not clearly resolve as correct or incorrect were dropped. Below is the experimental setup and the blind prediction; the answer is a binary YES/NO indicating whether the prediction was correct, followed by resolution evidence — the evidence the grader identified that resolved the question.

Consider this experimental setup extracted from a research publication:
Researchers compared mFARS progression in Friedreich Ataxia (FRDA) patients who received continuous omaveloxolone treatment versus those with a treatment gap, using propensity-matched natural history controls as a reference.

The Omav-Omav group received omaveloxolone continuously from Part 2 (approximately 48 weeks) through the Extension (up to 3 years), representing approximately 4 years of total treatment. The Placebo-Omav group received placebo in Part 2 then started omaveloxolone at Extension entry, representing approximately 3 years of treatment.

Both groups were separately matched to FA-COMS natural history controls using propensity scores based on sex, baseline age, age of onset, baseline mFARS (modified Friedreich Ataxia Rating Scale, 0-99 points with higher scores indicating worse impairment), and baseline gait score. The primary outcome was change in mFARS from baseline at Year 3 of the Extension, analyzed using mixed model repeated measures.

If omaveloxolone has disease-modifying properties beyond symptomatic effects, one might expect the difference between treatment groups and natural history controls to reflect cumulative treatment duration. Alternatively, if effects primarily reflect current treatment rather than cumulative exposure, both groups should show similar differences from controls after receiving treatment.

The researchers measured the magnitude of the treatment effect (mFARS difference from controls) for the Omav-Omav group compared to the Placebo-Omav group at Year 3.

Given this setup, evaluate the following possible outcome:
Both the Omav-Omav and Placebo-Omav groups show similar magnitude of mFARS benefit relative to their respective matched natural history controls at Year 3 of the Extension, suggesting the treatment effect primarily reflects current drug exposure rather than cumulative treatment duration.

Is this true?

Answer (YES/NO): YES